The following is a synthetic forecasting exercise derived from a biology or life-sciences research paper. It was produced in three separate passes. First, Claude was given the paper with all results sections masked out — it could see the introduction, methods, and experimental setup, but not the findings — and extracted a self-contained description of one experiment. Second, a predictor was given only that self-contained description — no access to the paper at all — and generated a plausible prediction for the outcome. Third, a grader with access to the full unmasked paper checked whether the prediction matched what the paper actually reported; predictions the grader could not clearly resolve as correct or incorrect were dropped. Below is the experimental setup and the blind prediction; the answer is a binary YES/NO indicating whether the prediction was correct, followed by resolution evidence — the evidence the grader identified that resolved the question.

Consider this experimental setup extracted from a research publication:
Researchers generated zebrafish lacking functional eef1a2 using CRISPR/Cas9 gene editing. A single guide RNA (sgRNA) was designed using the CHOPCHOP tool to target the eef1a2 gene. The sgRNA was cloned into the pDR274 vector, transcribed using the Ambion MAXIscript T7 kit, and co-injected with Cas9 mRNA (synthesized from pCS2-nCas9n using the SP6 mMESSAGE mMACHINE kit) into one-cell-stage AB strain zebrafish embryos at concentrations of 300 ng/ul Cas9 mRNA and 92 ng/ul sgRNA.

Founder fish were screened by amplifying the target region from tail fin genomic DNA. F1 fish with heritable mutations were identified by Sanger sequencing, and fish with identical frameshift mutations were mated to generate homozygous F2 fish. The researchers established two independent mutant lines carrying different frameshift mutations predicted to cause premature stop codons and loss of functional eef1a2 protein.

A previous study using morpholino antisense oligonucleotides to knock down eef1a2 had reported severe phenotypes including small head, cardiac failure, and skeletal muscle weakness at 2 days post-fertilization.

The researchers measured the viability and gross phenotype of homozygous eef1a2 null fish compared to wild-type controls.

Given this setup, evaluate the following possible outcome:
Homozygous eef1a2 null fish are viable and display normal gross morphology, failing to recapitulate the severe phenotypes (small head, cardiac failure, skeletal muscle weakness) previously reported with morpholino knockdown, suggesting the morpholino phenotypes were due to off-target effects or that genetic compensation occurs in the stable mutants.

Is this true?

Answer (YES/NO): YES